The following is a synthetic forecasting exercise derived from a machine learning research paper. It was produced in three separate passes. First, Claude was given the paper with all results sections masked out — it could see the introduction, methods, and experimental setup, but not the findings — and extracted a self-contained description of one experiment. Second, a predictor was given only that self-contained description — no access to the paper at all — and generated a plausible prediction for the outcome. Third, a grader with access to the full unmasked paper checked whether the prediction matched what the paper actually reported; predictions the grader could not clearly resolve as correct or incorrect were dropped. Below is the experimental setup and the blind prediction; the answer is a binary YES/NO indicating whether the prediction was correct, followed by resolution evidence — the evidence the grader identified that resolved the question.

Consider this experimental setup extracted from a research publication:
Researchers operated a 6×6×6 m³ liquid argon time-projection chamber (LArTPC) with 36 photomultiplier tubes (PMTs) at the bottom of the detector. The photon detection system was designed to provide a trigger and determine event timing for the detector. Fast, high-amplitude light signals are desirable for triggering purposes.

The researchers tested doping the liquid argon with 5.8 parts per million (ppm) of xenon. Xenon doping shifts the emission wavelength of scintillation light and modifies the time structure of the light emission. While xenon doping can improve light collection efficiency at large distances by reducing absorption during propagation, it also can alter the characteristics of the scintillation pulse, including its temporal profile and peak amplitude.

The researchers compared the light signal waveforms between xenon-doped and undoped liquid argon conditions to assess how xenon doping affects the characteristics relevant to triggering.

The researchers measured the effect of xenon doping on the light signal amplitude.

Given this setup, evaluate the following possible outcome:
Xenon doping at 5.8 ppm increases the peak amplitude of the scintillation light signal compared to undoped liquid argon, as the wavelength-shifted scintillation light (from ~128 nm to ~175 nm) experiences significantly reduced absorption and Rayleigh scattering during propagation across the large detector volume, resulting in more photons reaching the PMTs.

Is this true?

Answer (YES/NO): NO